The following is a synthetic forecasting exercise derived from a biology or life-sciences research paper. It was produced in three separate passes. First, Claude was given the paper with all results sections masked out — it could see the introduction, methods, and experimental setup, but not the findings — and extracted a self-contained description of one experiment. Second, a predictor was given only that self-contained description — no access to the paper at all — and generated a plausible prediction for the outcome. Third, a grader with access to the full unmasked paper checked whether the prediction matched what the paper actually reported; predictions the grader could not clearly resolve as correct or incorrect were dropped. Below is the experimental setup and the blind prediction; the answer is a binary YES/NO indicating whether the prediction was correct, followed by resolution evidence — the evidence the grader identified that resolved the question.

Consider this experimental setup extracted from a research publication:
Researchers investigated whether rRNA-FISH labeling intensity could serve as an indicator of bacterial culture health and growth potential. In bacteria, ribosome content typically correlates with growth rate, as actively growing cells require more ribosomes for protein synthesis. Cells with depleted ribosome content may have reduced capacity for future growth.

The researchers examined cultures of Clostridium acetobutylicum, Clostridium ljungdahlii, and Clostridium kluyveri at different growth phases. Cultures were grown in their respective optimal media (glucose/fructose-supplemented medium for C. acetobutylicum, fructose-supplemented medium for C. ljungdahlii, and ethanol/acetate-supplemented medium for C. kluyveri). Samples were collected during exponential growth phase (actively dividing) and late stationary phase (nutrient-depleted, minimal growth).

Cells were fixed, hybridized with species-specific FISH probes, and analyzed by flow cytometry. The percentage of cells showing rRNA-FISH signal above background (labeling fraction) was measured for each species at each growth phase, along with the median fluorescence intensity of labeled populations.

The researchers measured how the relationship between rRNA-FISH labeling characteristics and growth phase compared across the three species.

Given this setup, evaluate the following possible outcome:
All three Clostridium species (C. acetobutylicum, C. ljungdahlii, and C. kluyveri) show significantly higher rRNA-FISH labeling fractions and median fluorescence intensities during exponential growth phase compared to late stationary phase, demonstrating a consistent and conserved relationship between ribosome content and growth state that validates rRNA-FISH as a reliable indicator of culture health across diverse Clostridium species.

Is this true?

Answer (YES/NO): NO